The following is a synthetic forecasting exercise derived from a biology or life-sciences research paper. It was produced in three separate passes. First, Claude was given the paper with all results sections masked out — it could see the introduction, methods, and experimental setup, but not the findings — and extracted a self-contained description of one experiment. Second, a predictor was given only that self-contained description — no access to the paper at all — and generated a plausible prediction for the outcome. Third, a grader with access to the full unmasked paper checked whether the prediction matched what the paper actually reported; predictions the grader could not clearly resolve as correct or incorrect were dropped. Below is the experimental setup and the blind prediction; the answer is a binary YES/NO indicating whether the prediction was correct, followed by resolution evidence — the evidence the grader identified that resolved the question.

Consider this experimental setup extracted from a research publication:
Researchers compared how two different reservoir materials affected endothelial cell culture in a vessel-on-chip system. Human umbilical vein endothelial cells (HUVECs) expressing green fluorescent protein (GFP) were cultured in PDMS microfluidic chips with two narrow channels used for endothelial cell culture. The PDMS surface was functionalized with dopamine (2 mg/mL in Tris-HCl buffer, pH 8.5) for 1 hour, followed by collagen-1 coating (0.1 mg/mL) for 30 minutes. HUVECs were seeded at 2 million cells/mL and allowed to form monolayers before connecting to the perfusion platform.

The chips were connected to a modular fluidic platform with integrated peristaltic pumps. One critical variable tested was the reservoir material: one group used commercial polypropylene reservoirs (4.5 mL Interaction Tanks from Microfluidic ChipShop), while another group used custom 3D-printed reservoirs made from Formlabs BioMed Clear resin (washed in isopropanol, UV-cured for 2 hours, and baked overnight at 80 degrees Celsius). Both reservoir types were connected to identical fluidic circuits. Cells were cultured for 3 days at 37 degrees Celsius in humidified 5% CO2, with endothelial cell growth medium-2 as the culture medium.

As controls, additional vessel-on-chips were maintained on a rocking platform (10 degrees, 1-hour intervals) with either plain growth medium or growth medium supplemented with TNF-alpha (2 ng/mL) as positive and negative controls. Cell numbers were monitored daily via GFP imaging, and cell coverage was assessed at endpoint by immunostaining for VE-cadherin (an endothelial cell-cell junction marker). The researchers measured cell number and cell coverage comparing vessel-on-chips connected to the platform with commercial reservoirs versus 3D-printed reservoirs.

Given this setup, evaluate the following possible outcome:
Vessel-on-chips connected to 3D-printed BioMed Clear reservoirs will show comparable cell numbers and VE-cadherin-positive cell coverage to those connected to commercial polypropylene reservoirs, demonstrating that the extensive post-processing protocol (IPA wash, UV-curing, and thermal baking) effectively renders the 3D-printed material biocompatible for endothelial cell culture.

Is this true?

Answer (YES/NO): NO